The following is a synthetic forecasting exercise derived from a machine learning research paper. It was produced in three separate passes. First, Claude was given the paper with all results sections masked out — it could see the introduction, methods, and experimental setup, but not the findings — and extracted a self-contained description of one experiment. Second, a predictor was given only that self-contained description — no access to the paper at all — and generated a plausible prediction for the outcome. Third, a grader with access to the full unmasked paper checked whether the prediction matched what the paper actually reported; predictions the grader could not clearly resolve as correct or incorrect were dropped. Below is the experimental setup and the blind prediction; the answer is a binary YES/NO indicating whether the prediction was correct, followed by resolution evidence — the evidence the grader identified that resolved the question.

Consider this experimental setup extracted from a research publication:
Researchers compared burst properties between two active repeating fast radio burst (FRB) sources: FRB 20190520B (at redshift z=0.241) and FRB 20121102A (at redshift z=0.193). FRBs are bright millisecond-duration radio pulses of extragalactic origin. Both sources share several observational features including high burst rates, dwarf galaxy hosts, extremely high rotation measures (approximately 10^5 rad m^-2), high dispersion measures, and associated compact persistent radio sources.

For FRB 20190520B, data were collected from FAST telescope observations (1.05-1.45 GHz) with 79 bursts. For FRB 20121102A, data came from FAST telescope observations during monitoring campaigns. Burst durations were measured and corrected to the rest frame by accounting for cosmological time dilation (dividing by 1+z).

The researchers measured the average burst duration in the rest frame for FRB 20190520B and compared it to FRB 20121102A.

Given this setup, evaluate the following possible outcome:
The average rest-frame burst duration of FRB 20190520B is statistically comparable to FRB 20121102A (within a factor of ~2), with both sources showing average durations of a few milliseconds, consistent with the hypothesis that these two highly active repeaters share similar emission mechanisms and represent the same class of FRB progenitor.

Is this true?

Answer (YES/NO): NO